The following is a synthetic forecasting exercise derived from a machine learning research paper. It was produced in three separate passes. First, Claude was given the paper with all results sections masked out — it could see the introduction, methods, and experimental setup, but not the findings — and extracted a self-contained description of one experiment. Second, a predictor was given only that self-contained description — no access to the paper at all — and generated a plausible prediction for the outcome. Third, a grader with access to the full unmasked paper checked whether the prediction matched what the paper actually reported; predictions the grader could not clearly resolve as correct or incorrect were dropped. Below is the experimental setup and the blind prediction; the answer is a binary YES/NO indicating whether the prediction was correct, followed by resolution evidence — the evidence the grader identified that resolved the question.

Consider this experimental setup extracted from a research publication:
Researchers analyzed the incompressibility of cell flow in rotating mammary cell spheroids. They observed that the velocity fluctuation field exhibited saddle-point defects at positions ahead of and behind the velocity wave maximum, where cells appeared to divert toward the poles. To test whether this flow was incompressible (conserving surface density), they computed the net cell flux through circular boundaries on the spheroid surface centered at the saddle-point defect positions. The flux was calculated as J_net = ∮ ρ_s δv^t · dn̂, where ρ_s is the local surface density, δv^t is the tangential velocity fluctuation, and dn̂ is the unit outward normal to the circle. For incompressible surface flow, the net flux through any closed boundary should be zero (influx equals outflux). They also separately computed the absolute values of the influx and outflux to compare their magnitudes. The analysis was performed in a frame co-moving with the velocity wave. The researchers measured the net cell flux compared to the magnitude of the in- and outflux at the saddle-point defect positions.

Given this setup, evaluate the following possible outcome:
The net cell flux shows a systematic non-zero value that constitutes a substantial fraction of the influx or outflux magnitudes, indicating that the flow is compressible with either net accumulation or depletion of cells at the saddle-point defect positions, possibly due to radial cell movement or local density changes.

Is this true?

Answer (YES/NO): NO